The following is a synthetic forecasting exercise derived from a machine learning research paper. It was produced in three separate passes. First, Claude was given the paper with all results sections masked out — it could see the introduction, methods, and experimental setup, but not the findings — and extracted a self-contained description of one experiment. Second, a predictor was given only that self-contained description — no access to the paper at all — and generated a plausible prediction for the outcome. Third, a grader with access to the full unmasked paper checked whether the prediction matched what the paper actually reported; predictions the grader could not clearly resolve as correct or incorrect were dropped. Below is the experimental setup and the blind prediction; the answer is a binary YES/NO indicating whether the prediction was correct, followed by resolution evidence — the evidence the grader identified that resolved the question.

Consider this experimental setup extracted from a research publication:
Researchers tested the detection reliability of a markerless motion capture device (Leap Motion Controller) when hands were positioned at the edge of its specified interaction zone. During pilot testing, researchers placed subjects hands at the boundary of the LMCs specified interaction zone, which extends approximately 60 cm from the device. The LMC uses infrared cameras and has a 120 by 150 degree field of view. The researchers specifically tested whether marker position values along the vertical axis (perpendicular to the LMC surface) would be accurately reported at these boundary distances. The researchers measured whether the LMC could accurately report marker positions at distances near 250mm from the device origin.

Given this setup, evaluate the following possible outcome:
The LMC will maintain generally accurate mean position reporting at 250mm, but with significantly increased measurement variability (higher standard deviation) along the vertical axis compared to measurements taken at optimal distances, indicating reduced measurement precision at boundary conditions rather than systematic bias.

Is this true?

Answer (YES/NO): NO